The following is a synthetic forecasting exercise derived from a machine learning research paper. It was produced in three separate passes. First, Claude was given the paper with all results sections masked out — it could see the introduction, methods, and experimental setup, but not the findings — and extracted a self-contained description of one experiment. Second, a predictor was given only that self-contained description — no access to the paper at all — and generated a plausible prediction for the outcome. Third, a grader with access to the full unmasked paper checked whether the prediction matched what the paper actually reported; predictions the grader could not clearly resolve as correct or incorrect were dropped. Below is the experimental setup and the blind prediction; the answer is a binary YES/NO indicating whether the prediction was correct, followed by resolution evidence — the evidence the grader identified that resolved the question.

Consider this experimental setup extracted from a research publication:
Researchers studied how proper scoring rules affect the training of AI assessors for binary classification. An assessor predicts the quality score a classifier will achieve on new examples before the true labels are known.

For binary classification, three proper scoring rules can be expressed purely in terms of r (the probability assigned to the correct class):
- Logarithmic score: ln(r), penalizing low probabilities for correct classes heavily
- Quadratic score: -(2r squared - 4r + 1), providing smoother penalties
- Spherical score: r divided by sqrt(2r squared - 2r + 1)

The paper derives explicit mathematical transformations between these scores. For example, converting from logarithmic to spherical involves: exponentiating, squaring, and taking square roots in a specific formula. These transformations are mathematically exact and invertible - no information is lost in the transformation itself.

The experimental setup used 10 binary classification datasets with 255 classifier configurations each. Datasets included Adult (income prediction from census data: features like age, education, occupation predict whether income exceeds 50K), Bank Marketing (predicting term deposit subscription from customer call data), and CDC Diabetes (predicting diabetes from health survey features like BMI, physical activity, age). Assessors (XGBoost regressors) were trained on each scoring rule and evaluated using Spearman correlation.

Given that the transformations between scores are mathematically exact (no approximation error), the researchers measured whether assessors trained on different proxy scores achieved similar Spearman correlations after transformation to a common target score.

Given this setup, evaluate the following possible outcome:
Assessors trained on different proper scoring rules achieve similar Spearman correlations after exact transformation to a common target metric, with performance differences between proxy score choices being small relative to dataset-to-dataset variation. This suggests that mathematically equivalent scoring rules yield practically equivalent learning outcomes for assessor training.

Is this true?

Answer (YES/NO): NO